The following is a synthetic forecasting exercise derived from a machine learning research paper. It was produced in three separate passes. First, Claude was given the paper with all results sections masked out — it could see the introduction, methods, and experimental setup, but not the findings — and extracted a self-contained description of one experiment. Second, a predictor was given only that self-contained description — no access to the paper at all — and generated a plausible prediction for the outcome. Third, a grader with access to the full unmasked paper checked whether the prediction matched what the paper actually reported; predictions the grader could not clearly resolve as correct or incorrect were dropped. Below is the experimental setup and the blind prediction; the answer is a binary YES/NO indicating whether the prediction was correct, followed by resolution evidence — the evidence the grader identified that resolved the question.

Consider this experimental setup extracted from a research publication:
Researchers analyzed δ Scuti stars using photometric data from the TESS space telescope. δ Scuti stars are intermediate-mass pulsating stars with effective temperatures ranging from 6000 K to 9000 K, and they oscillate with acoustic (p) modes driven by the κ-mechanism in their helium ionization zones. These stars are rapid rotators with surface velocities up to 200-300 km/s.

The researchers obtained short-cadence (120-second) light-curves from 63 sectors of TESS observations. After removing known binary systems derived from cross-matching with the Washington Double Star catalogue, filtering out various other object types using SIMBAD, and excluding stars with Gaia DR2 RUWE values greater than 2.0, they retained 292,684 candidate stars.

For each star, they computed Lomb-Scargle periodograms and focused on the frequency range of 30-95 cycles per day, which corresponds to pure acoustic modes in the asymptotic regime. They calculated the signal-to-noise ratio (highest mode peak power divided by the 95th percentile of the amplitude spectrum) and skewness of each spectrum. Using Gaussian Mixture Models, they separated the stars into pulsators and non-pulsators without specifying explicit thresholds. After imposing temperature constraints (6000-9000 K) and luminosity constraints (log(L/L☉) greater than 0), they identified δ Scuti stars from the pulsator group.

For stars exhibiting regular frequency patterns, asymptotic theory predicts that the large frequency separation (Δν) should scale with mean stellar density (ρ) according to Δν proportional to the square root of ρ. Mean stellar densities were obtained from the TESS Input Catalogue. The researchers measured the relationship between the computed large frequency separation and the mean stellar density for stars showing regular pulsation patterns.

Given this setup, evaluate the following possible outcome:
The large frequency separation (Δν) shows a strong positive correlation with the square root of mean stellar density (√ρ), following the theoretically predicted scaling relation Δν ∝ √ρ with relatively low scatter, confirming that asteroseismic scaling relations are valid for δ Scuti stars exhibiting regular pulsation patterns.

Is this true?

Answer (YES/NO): NO